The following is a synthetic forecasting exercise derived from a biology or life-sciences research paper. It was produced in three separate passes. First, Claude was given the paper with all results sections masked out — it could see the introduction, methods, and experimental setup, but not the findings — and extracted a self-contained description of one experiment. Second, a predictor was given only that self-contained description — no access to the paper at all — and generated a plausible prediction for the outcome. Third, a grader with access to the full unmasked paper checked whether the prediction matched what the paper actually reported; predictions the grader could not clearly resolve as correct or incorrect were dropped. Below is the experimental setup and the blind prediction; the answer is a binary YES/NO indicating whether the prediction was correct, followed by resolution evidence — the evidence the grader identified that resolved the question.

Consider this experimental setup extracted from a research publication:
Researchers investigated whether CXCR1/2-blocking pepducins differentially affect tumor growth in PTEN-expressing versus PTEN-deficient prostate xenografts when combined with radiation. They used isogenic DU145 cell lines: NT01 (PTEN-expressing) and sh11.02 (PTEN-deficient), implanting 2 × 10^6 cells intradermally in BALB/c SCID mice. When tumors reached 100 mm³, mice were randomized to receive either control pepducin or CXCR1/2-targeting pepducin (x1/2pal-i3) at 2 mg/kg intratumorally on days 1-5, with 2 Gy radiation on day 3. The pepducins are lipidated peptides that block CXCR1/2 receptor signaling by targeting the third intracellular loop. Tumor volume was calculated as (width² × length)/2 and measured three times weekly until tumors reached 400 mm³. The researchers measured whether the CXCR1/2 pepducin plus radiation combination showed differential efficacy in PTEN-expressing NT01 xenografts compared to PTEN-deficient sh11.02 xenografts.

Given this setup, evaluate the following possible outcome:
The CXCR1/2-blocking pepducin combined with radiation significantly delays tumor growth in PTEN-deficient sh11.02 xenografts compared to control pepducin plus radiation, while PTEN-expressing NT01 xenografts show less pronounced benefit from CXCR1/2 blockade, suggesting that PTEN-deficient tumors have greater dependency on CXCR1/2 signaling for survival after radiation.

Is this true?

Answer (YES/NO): YES